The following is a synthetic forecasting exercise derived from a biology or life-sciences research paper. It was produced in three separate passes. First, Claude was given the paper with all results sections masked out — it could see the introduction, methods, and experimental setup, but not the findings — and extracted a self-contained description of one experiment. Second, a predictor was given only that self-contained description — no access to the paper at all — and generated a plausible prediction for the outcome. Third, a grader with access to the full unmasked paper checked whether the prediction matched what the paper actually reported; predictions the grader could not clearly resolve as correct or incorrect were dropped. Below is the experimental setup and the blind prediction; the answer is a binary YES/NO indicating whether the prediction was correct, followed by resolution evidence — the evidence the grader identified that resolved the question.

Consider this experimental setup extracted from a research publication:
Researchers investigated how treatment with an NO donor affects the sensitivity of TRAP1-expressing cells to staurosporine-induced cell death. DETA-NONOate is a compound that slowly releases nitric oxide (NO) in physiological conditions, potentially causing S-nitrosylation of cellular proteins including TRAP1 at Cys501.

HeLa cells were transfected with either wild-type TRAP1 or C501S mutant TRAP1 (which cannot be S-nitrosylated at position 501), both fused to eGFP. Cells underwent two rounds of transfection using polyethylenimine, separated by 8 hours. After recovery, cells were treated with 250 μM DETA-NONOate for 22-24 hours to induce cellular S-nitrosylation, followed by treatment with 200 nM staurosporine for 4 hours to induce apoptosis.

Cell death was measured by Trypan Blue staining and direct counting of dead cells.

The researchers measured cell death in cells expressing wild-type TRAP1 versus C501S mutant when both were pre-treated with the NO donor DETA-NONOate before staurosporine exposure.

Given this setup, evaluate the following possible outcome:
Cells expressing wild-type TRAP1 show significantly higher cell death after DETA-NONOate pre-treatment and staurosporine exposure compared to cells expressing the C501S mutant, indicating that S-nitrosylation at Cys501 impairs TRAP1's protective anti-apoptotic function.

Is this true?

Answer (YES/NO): YES